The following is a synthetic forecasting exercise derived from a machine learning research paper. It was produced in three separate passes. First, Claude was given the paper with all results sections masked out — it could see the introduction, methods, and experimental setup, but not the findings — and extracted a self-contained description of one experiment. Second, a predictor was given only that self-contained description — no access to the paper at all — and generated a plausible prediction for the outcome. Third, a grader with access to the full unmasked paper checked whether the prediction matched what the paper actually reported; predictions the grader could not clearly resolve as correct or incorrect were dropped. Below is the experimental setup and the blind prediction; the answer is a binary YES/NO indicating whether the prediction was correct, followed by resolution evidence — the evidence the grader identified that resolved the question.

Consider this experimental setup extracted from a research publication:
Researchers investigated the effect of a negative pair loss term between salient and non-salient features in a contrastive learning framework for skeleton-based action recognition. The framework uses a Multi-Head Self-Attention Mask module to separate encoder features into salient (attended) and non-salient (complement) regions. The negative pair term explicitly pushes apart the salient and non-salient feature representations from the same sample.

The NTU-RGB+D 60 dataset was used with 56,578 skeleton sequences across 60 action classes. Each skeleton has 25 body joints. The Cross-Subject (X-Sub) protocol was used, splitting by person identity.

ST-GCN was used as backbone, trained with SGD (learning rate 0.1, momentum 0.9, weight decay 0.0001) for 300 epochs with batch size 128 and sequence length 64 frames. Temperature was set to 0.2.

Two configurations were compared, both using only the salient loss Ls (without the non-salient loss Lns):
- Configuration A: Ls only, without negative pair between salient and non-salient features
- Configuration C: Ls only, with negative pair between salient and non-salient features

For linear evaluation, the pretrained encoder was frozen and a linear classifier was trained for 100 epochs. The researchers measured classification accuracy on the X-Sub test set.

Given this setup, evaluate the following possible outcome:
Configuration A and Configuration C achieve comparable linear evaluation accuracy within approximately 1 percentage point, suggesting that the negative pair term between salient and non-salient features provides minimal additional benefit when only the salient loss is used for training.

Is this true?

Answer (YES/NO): YES